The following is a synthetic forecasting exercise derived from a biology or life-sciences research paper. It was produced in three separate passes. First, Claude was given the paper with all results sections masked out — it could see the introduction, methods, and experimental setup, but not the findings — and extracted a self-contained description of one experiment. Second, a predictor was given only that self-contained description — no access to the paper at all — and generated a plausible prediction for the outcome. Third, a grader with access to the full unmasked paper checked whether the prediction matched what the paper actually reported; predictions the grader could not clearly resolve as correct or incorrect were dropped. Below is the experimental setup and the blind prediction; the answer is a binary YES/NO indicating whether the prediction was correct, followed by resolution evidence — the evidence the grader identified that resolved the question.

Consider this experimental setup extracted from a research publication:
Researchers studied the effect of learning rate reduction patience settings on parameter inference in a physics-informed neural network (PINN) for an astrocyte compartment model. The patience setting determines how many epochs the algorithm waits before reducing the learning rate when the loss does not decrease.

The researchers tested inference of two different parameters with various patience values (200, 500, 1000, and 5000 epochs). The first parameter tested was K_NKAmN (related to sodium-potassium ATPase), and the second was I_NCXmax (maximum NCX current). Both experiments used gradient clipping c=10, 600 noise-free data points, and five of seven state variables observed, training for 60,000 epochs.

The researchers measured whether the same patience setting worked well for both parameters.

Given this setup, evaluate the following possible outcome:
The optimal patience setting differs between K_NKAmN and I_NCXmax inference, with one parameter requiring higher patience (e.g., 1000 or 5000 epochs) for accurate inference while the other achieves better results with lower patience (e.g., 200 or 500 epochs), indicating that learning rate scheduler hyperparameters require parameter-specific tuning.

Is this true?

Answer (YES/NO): YES